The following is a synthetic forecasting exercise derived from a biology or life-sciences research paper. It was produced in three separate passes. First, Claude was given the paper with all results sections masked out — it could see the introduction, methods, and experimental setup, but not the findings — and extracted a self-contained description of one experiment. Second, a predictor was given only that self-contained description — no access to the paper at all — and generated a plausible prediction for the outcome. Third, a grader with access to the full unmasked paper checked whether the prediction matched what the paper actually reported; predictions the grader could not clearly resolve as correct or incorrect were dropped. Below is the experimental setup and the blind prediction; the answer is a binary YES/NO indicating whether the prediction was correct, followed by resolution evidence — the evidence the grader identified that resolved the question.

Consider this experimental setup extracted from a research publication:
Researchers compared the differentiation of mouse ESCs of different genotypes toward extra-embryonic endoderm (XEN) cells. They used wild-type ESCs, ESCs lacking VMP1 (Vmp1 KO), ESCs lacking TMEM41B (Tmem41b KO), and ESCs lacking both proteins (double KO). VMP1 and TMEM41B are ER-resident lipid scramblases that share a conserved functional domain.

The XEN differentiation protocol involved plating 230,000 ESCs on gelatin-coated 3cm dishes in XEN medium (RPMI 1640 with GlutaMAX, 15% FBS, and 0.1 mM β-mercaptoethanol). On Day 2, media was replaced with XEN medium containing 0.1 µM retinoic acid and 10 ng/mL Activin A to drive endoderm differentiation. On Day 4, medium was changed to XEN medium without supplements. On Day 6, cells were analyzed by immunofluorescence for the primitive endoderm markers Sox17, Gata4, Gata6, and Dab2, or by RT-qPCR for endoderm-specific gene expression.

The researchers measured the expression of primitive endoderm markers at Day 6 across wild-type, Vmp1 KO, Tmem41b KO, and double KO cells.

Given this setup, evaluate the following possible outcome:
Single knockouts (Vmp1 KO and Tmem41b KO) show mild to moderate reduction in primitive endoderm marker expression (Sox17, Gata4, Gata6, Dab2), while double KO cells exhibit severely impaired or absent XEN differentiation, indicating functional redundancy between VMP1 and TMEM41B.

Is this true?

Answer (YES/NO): YES